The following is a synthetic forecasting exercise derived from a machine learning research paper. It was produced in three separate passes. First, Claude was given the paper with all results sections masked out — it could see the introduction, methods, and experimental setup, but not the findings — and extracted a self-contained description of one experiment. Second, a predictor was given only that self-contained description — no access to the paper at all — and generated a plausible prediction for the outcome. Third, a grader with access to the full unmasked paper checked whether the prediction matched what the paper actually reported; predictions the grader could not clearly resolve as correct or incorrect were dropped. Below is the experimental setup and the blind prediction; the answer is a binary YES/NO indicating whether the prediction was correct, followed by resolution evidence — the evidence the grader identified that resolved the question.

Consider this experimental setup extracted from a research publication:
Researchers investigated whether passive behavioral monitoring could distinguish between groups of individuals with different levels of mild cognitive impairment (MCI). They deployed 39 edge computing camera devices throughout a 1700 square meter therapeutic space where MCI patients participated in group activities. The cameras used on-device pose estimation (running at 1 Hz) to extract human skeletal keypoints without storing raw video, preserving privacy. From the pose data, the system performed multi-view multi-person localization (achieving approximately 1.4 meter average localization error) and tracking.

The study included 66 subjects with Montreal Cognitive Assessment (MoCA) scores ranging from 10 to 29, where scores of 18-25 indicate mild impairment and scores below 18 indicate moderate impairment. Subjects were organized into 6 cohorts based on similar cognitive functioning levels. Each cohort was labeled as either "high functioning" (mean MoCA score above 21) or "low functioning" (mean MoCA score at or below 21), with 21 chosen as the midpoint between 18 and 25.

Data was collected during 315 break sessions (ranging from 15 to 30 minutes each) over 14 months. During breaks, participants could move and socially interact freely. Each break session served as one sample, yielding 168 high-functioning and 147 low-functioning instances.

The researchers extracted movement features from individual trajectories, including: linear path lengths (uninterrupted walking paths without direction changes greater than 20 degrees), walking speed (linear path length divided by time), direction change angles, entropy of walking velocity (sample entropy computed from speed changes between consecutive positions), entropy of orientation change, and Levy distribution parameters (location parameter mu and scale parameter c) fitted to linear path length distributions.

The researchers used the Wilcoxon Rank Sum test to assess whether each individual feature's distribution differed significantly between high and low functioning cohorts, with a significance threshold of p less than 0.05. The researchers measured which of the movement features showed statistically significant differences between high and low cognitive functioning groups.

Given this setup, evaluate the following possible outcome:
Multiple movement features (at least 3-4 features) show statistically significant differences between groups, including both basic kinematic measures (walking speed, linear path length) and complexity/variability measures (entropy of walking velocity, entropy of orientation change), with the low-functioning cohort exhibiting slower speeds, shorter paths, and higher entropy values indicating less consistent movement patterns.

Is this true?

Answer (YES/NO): NO